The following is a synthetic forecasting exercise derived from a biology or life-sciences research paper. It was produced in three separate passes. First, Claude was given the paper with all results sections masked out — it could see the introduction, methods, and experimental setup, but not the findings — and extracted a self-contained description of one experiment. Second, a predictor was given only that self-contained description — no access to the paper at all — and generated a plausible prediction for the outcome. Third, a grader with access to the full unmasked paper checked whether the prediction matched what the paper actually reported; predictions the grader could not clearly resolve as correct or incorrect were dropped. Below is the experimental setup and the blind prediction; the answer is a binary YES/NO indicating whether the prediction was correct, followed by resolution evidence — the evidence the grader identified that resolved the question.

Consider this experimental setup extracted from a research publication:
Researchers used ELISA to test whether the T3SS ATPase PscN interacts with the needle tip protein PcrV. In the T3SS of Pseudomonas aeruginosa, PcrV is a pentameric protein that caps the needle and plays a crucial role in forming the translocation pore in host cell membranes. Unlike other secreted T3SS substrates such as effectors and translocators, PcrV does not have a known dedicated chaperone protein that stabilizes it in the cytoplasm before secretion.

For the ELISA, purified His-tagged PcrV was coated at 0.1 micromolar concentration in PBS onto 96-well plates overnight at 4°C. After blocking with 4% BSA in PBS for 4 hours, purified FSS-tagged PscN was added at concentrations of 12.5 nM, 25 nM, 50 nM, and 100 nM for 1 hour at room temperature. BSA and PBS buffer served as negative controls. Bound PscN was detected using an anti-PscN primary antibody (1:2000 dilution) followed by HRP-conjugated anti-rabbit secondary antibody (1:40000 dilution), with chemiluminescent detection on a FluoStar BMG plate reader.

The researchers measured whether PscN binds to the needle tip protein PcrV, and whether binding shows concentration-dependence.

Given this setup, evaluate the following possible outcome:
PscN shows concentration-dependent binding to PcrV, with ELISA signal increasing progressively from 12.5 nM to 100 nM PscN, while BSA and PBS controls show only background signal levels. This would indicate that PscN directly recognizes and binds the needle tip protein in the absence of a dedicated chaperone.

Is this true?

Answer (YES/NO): YES